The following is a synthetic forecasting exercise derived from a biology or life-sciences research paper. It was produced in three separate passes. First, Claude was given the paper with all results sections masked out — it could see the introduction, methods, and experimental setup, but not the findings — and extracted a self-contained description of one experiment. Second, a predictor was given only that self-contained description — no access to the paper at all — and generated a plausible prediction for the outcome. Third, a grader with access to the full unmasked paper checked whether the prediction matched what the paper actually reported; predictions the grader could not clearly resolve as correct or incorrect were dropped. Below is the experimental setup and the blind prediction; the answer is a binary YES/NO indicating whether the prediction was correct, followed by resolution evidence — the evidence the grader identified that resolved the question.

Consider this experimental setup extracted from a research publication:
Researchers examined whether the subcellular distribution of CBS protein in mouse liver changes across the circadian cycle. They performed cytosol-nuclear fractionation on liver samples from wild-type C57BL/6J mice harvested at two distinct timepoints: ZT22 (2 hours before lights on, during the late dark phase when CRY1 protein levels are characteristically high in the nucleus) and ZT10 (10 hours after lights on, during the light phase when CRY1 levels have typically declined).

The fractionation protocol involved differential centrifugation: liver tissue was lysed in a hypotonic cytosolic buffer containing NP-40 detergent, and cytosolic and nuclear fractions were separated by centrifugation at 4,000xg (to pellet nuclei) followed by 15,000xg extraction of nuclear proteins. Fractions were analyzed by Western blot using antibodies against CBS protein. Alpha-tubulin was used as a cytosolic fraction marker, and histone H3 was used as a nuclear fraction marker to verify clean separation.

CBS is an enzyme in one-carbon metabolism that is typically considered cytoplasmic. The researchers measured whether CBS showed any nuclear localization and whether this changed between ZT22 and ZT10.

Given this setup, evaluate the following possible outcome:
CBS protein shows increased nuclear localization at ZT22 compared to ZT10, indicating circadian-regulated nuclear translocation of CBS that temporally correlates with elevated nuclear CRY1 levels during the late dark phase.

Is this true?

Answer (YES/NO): YES